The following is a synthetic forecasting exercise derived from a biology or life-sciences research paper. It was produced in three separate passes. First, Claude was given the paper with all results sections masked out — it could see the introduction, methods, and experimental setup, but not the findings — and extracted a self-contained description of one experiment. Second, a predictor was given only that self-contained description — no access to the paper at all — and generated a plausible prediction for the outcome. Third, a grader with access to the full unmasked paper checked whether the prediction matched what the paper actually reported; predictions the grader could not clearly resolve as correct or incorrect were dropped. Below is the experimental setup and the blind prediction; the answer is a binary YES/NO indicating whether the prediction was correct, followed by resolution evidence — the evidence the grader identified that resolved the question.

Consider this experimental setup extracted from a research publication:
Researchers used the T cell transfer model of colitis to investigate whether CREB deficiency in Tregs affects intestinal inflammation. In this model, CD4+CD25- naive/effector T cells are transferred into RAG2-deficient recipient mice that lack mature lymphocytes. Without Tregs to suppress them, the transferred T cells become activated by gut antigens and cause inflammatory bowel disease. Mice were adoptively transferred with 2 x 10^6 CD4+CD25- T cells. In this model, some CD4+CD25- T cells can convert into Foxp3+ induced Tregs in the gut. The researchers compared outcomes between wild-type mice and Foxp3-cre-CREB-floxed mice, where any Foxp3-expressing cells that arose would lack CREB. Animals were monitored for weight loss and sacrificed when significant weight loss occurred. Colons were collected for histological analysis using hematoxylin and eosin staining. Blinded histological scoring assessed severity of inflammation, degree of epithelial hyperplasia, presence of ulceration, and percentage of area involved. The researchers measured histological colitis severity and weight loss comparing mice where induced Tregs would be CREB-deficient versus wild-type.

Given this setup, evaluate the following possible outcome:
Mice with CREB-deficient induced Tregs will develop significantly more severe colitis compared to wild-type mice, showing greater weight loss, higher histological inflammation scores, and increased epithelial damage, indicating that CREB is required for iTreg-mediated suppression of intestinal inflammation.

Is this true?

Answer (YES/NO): NO